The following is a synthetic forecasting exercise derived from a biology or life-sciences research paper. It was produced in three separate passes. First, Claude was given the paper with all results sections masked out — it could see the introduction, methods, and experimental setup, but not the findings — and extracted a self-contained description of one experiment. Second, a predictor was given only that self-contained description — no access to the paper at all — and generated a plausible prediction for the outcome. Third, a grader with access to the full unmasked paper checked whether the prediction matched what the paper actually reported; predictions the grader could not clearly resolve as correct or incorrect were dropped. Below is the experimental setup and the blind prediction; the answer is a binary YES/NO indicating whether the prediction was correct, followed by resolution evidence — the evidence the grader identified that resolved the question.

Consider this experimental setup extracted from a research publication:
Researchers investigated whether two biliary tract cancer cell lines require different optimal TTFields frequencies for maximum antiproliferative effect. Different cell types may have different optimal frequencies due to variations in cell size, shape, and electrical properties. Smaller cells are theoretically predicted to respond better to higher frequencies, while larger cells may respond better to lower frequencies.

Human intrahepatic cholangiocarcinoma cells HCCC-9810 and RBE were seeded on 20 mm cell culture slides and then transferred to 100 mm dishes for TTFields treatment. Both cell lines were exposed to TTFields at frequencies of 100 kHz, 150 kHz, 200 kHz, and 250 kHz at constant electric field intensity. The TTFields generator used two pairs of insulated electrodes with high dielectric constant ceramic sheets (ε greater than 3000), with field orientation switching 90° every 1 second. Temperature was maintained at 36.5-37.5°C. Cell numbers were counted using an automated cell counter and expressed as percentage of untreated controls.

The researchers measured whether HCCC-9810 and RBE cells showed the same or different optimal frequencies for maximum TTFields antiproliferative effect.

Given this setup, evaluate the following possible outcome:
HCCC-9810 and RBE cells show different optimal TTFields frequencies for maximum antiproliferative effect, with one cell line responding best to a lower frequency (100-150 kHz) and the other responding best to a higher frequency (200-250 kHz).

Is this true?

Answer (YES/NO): NO